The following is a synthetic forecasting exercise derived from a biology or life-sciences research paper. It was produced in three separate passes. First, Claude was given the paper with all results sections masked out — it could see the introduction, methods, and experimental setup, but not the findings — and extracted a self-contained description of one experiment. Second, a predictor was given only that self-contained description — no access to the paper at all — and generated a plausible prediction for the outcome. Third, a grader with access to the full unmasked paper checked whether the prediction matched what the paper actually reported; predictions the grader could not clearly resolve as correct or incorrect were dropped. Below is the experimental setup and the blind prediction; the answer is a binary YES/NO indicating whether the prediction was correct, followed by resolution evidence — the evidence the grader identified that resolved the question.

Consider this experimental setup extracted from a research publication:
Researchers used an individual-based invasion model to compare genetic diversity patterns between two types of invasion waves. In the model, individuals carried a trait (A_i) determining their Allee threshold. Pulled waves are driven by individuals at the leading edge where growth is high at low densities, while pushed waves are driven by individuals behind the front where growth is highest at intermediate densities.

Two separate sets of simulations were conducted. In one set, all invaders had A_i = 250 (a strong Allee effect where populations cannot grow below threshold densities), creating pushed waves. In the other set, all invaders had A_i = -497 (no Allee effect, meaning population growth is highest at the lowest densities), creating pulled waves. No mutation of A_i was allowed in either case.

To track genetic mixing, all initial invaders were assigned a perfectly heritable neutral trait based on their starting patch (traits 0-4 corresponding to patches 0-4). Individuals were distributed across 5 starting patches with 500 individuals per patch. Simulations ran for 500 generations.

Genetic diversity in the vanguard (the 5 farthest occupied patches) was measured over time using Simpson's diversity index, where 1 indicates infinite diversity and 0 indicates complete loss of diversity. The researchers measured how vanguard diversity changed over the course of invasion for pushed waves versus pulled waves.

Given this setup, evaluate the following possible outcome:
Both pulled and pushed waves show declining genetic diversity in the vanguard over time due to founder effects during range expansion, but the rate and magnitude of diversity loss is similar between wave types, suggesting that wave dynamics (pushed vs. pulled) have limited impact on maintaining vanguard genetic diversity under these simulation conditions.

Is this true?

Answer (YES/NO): NO